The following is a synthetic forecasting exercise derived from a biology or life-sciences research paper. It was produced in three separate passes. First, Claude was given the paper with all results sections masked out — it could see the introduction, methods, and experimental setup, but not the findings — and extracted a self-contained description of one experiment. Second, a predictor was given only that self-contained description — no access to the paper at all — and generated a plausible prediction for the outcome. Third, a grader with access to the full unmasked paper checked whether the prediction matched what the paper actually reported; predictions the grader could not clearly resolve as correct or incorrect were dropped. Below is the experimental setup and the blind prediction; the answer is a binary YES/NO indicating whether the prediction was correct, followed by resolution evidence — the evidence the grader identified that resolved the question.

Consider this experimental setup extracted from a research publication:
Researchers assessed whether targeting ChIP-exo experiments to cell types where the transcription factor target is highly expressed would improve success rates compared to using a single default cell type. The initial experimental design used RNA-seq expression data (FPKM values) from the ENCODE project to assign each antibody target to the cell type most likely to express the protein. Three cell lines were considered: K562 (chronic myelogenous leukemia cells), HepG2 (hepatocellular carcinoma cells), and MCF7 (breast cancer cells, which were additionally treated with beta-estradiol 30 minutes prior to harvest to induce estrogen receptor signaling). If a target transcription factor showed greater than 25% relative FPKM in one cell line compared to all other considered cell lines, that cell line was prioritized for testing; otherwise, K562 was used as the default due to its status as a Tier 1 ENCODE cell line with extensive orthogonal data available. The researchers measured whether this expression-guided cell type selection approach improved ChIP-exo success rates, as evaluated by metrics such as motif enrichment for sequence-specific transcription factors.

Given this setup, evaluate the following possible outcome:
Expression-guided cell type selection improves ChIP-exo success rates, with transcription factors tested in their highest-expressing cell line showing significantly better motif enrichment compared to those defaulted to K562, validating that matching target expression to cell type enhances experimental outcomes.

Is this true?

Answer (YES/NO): NO